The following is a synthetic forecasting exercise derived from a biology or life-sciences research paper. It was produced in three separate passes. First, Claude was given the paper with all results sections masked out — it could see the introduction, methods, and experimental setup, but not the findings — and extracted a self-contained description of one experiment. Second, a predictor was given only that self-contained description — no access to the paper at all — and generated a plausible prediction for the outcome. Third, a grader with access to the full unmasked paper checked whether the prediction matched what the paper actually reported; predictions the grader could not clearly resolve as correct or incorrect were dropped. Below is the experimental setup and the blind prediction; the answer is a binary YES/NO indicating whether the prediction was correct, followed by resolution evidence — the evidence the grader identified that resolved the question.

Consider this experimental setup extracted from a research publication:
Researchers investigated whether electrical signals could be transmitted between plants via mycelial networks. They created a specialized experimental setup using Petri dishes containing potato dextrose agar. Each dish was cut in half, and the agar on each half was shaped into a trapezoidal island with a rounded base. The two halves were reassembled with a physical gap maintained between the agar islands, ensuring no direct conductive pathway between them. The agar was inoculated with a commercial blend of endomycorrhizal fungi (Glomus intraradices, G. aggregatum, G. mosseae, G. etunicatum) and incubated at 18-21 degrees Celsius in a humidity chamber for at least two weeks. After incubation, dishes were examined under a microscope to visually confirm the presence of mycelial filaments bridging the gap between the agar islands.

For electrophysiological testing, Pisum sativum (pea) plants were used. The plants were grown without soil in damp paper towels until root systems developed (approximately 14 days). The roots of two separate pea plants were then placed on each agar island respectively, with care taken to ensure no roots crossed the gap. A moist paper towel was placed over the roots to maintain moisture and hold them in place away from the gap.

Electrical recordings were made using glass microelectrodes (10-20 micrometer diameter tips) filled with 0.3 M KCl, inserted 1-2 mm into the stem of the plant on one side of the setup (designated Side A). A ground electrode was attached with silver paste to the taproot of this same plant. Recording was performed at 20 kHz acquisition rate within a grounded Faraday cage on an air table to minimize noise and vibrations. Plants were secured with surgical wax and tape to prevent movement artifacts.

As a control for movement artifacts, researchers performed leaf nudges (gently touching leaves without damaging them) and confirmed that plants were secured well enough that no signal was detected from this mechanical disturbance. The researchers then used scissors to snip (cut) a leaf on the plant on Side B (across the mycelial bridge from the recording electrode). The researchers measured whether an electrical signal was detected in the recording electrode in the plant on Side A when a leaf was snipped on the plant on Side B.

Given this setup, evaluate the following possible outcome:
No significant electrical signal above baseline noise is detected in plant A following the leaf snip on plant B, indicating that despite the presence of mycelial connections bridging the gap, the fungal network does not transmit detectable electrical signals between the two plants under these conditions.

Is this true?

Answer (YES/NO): NO